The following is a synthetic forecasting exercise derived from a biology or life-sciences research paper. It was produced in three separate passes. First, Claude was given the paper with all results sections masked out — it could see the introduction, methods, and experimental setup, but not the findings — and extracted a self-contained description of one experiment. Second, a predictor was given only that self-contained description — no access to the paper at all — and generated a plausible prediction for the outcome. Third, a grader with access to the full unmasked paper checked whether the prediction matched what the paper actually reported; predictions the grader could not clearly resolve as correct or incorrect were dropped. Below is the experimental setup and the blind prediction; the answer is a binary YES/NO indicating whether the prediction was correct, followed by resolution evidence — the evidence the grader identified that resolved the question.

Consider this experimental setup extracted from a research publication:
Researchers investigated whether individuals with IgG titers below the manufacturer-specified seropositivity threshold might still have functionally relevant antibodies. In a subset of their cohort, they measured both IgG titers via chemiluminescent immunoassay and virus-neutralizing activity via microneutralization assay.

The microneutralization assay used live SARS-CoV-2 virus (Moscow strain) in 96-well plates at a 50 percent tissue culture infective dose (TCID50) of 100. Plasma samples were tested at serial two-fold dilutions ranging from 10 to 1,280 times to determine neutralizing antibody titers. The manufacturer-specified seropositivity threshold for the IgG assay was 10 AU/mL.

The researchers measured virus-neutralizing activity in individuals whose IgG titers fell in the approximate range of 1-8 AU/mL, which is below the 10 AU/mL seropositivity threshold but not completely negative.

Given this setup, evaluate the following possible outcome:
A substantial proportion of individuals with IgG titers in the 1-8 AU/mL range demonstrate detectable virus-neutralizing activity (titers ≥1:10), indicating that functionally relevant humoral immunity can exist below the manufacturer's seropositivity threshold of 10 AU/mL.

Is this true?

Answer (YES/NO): YES